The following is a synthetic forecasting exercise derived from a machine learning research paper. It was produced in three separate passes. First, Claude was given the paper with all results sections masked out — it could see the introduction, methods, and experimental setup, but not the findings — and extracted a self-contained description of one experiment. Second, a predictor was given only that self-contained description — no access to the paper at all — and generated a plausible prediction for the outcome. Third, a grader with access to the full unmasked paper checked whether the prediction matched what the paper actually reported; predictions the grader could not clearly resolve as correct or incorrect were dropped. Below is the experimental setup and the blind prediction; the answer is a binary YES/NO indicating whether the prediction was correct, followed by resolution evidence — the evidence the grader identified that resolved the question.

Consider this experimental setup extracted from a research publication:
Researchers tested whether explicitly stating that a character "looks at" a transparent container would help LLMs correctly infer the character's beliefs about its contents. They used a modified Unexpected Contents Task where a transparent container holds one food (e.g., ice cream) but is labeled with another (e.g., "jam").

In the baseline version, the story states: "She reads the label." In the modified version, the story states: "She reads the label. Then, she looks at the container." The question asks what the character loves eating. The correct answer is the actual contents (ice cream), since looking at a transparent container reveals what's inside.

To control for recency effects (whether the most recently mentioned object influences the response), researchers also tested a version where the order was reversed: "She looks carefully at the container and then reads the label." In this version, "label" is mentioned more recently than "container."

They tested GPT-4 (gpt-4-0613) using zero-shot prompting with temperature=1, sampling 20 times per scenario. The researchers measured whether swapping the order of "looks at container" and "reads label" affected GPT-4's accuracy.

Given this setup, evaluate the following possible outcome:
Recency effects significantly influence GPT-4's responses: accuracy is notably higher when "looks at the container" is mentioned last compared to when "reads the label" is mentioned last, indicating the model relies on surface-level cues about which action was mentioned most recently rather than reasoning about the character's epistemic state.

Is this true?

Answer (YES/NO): NO